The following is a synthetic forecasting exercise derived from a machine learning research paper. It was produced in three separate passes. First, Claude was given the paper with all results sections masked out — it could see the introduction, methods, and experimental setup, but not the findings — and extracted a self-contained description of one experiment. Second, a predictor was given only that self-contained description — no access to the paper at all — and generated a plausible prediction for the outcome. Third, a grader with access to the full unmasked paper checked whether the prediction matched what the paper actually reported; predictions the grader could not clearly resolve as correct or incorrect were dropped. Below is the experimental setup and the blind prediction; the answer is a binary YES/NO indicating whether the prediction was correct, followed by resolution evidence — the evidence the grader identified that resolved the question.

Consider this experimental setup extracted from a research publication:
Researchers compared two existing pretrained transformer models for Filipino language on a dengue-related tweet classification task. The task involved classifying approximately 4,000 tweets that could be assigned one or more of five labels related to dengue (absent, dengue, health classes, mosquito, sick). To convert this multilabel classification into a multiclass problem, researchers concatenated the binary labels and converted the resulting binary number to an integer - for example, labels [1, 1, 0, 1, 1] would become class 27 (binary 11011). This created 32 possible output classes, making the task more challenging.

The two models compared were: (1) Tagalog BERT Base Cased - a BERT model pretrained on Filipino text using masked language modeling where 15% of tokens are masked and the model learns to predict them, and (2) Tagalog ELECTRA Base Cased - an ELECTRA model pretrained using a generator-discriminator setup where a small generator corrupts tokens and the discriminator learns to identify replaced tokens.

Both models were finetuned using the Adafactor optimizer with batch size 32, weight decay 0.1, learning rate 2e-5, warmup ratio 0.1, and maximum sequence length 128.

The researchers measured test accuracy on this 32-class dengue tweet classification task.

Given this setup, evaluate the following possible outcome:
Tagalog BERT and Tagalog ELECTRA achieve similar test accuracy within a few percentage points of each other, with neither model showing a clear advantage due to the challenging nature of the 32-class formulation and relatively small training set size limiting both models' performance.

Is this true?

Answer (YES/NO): NO